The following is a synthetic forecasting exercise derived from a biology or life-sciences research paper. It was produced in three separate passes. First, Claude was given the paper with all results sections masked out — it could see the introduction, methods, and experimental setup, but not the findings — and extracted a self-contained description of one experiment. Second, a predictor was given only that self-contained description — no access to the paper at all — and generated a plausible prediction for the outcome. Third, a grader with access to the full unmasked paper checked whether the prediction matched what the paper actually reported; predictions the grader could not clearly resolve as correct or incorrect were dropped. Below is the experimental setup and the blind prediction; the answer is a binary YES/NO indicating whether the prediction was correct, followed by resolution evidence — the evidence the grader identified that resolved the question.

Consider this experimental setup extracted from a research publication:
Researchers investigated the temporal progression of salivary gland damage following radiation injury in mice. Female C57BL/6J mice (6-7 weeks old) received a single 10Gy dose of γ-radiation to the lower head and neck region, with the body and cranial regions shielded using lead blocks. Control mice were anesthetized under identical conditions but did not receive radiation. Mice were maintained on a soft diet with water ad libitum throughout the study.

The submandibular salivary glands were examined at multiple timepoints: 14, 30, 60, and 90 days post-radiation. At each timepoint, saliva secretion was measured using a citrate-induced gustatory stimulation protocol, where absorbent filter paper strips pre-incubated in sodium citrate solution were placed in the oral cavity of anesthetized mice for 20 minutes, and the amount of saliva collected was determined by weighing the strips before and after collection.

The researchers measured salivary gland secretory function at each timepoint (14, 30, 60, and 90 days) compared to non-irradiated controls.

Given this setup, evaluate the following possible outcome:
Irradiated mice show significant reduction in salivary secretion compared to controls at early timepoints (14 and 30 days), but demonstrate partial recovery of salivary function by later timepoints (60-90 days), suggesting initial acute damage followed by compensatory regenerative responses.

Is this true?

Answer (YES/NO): NO